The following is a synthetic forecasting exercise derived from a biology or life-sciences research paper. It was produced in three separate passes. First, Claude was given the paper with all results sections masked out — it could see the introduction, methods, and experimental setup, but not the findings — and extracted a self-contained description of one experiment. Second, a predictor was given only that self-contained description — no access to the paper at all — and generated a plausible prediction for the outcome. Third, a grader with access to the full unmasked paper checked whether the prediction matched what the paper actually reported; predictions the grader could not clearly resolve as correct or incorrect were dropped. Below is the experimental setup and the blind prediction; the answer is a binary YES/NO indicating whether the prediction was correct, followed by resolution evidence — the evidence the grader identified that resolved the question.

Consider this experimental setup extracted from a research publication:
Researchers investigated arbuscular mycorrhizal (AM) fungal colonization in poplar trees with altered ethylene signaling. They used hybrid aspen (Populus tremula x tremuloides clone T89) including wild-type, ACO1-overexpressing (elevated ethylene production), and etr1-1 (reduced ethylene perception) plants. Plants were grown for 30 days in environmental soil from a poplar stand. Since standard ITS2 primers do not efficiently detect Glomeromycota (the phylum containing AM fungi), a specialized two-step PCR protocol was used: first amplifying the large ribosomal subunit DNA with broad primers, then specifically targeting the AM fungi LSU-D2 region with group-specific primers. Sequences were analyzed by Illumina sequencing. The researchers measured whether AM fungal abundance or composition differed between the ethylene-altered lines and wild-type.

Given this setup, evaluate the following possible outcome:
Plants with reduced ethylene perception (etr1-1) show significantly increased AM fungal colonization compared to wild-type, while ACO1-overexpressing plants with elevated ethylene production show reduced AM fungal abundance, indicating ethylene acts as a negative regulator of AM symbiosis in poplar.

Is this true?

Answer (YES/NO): NO